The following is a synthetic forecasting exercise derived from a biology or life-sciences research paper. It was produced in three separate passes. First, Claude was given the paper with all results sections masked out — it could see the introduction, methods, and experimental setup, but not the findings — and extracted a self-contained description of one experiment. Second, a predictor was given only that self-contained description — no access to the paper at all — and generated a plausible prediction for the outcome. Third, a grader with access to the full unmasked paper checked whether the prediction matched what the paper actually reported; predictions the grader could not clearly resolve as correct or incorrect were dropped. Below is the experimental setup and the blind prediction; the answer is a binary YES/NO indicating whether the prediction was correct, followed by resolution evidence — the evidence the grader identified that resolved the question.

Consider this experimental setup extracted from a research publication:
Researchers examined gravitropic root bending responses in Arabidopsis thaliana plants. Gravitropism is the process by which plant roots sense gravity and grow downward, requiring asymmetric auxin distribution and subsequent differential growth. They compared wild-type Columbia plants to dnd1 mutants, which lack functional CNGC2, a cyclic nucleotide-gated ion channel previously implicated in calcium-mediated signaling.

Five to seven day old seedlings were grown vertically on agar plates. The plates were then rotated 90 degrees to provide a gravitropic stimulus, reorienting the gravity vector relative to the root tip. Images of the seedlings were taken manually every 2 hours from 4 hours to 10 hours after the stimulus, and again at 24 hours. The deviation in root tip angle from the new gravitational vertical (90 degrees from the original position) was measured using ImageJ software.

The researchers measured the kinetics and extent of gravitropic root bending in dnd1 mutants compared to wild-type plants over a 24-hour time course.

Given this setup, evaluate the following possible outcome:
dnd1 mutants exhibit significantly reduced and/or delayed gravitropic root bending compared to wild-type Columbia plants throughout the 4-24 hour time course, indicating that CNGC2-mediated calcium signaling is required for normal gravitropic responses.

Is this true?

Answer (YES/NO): YES